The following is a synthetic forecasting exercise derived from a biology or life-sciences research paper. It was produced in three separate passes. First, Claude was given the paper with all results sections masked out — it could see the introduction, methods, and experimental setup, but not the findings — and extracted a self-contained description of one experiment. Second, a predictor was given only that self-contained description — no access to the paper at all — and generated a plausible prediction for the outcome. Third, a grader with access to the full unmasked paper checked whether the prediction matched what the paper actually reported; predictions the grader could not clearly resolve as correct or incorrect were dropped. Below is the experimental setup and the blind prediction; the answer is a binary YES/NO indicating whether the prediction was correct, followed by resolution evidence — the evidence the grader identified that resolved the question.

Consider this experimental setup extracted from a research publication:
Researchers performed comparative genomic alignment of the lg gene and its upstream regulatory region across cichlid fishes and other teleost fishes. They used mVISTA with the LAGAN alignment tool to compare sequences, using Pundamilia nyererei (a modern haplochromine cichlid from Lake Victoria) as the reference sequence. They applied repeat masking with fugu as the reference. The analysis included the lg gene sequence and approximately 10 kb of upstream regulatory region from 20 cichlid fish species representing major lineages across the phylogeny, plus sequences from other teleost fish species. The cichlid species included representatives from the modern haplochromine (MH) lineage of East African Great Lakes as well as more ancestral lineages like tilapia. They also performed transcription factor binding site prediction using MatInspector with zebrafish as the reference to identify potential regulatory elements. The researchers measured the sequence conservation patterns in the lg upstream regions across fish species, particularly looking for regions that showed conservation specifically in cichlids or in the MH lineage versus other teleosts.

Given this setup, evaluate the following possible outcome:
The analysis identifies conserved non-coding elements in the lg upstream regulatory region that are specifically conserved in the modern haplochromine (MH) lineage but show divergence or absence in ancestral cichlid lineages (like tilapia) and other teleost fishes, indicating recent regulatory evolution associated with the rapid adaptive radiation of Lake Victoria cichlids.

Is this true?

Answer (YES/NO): NO